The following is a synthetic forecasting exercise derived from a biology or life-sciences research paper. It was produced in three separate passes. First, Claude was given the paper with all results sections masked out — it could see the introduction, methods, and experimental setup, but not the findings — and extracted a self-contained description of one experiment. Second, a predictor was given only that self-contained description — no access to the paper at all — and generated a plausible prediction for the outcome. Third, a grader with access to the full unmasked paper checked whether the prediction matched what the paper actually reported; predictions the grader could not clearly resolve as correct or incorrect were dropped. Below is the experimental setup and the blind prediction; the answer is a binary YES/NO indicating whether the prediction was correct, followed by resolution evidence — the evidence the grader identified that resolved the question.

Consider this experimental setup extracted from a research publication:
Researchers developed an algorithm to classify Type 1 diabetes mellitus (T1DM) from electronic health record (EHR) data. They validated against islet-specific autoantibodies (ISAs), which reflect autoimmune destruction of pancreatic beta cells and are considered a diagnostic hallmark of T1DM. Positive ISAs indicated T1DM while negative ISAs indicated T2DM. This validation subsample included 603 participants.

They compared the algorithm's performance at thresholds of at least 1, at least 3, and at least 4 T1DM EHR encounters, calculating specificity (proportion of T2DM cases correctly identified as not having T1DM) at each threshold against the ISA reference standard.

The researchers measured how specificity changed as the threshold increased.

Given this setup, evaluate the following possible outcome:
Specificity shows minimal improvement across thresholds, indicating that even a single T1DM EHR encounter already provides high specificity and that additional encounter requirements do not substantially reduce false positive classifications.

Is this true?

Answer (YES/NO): NO